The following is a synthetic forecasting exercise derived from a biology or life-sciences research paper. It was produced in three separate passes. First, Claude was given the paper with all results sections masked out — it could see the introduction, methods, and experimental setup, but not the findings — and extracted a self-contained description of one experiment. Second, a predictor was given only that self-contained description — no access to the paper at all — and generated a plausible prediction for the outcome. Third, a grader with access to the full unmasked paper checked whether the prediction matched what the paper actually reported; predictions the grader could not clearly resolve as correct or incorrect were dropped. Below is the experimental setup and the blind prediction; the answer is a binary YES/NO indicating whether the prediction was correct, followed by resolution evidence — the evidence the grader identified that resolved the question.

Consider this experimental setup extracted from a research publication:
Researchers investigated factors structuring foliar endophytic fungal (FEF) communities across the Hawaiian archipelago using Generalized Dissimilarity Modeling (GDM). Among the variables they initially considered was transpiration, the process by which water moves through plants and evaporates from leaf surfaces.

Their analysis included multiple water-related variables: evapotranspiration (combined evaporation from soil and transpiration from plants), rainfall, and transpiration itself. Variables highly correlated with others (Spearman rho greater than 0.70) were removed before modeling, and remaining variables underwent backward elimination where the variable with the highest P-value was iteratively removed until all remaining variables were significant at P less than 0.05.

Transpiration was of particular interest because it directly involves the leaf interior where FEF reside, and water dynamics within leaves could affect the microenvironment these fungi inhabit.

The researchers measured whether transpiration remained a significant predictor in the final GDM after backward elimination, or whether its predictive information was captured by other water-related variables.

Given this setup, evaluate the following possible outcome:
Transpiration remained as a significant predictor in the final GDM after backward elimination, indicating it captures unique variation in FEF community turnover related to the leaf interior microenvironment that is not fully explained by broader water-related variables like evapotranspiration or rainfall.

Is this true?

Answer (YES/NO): NO